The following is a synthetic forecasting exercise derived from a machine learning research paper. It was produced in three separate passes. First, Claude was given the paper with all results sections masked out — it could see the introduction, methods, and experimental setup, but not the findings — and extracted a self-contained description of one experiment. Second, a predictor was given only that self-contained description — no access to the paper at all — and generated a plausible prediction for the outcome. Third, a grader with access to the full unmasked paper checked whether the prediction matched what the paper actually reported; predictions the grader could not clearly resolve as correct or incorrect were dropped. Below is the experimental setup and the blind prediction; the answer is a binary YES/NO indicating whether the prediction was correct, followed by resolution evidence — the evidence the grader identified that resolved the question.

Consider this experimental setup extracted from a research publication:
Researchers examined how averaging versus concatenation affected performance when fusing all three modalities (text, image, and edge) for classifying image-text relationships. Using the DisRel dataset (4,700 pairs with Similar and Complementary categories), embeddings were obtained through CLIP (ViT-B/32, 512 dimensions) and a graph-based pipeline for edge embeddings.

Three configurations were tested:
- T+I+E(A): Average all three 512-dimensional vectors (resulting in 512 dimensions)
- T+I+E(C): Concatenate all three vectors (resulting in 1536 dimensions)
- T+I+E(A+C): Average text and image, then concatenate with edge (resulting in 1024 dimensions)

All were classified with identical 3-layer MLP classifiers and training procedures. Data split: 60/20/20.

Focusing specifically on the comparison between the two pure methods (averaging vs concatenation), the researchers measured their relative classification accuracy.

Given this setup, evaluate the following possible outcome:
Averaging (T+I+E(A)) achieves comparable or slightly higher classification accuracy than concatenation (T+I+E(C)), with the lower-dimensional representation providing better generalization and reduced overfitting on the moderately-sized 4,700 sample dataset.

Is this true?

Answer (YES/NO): NO